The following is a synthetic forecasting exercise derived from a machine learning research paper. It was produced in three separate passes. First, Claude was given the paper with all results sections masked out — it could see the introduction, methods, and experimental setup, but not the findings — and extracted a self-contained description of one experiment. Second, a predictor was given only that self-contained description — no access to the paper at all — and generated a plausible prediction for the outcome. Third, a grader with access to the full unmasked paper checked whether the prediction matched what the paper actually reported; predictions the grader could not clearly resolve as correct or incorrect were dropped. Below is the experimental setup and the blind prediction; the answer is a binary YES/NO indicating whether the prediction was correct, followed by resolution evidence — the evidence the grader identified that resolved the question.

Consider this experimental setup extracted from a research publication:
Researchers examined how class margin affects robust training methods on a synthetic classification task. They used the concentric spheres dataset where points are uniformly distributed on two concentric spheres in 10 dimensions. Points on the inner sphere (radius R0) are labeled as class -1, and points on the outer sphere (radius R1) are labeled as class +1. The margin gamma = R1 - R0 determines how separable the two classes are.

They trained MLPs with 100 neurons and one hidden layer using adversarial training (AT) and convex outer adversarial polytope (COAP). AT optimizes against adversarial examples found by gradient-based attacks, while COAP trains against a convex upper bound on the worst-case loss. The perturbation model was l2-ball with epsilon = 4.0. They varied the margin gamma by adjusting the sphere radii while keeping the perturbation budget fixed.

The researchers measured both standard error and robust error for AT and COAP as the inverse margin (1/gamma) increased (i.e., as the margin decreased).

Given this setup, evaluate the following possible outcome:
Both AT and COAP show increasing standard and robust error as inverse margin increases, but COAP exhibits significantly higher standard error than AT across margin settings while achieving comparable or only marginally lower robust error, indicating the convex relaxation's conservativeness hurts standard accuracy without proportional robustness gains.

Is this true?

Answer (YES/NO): NO